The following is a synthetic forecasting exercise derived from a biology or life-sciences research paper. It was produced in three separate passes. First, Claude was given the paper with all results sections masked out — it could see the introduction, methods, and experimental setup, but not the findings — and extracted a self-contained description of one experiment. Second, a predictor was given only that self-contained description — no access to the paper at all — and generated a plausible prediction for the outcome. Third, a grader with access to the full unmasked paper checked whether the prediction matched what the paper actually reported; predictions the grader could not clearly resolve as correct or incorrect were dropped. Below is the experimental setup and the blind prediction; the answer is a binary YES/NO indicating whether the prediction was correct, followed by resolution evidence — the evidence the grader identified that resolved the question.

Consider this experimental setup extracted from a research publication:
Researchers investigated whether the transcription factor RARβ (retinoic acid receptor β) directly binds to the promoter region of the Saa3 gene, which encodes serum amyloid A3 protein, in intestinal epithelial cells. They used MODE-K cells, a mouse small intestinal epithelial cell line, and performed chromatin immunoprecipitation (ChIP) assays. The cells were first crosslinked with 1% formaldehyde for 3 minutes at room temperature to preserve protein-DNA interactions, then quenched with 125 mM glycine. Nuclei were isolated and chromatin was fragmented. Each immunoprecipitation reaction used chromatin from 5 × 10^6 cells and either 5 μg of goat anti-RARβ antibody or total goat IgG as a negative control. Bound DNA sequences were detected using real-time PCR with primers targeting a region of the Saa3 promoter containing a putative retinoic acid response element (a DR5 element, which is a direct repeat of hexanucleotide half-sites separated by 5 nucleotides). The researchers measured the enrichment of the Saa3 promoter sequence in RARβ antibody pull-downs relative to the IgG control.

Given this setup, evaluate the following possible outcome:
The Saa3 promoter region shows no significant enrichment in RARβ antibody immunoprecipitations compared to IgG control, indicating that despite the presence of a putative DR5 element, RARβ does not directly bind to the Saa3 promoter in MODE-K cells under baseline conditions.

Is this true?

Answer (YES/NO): NO